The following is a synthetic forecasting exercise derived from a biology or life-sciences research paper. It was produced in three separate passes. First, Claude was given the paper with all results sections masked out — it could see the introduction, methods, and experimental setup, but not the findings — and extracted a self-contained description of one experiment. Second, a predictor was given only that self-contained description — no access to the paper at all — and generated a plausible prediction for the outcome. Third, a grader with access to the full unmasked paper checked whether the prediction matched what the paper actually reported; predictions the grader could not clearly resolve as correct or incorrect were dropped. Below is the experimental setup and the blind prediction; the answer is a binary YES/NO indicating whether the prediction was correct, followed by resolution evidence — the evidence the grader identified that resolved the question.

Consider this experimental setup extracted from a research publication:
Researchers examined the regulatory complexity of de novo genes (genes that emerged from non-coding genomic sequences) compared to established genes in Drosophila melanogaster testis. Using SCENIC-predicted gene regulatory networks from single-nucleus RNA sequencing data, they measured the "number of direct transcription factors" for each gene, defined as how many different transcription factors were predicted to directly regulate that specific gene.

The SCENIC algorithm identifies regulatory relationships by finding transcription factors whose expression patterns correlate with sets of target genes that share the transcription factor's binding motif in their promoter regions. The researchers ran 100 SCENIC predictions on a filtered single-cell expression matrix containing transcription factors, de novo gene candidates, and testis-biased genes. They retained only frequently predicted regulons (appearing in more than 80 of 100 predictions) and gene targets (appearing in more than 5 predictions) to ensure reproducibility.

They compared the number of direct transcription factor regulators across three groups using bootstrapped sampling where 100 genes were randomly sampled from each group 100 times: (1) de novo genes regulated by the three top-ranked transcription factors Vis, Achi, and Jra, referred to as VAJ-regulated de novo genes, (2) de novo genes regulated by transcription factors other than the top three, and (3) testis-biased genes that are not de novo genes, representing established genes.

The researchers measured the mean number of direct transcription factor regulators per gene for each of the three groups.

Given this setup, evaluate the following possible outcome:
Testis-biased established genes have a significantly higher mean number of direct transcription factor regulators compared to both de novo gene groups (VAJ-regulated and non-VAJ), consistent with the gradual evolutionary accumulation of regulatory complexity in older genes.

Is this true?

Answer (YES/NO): NO